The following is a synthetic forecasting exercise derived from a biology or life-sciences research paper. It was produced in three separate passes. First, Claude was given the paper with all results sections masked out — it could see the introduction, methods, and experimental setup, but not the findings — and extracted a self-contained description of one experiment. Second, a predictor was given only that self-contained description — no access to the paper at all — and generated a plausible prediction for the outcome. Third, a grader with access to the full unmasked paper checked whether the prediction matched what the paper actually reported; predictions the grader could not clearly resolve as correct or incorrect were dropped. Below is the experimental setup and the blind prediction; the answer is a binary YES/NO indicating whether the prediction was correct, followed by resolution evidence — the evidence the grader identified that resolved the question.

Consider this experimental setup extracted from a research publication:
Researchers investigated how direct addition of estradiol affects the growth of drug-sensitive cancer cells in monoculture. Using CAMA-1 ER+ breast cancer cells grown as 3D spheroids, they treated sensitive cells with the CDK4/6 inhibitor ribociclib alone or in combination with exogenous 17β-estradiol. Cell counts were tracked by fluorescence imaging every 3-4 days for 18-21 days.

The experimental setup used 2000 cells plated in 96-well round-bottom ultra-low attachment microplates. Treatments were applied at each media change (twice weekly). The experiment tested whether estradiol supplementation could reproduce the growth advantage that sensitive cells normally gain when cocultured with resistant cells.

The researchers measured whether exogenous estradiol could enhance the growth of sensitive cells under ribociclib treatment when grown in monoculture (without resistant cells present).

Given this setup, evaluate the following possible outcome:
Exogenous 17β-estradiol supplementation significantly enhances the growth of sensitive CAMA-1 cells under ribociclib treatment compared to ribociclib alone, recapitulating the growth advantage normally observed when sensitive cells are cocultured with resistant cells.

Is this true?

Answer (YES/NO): YES